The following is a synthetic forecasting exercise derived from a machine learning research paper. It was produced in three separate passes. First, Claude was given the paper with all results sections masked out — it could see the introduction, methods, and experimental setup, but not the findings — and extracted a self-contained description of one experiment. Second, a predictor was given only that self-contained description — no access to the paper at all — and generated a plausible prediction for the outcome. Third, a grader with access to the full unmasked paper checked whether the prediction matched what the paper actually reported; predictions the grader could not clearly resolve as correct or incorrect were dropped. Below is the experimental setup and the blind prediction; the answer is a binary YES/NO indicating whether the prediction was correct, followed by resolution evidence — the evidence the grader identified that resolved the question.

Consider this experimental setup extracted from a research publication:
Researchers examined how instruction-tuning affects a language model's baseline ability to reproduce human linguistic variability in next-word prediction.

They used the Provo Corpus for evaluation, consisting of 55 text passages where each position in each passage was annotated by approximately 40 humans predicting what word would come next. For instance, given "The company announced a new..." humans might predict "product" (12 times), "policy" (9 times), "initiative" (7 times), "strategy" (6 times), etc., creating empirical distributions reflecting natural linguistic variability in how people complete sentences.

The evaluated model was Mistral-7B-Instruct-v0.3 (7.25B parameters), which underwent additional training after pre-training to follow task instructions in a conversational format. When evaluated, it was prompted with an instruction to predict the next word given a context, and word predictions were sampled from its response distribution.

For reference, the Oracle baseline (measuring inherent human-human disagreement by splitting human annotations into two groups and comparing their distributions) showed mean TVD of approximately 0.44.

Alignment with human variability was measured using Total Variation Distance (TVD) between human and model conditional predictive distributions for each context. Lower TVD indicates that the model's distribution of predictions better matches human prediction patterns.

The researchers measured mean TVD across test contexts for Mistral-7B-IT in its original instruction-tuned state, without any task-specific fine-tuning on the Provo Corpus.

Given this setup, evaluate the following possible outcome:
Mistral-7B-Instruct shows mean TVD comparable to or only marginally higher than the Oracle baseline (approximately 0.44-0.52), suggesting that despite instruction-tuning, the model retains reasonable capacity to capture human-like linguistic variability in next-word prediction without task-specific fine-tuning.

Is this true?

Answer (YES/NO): NO